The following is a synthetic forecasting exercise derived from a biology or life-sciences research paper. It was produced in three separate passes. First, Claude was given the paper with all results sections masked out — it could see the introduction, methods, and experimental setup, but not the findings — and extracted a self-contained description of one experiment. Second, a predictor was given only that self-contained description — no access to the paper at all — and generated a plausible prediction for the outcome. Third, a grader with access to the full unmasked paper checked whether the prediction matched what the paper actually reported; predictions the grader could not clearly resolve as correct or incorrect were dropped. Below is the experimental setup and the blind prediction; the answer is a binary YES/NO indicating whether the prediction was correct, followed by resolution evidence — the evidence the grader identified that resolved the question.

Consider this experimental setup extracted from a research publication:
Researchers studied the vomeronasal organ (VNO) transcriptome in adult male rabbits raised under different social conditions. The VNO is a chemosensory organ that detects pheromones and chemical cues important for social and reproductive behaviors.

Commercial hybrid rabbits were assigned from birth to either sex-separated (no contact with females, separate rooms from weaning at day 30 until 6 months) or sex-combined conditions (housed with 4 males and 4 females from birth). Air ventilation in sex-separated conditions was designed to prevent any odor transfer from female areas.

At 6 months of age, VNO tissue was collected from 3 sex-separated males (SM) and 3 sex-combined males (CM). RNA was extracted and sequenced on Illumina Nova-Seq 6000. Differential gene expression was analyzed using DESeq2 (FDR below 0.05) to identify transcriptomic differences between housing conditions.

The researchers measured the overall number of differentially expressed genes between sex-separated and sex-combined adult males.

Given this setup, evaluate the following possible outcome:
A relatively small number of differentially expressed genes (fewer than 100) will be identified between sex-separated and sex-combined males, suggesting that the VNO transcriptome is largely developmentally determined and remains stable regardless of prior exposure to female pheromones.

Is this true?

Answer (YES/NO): NO